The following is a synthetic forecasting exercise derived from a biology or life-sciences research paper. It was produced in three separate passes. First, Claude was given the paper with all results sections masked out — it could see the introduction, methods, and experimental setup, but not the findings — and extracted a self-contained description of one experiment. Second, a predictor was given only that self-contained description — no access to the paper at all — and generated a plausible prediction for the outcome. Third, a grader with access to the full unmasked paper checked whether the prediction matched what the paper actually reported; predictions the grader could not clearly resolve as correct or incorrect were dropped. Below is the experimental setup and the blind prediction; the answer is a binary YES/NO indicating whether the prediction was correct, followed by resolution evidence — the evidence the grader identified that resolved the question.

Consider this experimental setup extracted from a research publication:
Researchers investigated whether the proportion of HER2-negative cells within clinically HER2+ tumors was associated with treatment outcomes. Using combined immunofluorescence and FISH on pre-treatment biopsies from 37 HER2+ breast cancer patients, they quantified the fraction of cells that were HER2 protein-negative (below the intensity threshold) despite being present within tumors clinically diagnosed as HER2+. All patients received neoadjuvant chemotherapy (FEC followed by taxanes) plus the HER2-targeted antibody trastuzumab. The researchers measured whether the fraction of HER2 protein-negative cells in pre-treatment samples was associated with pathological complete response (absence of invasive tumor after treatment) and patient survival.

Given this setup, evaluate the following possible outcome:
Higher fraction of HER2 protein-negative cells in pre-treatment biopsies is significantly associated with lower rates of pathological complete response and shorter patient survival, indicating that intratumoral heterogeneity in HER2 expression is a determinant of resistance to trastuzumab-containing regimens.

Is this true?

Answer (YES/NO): NO